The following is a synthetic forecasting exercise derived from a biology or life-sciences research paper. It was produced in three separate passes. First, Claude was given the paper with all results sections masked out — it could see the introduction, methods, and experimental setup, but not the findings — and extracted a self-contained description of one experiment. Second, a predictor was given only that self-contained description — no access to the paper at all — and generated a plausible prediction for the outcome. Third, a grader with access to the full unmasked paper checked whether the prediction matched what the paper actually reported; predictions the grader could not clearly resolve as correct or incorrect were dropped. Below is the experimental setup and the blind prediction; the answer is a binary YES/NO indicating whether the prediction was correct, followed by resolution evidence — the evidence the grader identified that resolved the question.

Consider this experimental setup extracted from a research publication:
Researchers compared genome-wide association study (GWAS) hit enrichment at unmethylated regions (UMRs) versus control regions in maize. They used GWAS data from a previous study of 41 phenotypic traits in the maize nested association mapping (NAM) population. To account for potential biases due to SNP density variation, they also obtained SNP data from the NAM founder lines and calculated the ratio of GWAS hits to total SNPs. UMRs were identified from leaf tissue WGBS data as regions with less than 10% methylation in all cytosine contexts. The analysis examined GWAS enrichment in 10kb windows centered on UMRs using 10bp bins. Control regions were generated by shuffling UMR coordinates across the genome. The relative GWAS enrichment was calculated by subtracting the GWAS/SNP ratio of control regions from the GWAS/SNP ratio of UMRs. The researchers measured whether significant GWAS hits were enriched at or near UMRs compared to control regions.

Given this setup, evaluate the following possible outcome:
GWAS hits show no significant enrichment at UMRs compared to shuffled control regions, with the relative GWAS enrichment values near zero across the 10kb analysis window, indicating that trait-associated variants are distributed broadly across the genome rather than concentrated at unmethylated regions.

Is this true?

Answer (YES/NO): NO